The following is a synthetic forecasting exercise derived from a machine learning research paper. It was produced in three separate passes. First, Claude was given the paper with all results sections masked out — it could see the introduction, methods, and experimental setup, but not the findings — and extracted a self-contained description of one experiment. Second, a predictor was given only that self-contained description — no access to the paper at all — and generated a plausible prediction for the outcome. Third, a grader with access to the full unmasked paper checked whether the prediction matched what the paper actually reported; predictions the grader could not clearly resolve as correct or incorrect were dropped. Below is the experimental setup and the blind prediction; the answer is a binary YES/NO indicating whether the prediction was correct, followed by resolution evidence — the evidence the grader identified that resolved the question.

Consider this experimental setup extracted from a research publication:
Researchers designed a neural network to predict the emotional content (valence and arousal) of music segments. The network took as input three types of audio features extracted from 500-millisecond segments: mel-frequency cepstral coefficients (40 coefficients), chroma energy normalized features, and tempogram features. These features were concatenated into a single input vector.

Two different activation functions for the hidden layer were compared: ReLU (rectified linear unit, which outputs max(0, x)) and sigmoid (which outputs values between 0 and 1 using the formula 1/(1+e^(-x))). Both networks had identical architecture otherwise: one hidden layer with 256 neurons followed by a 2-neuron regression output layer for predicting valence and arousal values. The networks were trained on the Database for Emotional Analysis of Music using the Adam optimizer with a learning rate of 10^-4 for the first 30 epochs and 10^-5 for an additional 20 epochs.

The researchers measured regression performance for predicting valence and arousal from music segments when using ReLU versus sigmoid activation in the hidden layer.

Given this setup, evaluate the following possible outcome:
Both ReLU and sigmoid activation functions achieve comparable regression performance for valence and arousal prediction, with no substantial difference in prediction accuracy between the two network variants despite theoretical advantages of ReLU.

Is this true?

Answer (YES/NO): NO